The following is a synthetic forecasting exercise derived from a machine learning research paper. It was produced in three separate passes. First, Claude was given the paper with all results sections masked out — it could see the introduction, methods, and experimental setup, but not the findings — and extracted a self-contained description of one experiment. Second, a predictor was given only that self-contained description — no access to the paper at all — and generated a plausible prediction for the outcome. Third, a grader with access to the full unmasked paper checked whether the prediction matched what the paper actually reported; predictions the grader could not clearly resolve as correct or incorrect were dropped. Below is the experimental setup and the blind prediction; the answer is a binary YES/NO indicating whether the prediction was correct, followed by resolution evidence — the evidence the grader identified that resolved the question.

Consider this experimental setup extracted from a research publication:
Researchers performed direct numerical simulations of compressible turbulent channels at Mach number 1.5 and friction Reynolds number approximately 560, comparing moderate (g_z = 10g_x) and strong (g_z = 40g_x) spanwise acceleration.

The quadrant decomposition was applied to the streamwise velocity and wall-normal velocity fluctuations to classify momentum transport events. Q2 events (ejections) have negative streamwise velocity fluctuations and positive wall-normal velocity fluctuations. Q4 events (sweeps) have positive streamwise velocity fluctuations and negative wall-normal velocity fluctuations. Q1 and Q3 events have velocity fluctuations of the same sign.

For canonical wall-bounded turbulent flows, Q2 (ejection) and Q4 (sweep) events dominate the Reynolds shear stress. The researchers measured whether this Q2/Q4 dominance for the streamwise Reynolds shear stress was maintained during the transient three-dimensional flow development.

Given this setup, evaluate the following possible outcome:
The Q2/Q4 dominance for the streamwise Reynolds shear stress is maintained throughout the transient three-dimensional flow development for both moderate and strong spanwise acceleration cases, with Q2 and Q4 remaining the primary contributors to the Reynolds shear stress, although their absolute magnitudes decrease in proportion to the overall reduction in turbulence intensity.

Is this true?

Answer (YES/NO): YES